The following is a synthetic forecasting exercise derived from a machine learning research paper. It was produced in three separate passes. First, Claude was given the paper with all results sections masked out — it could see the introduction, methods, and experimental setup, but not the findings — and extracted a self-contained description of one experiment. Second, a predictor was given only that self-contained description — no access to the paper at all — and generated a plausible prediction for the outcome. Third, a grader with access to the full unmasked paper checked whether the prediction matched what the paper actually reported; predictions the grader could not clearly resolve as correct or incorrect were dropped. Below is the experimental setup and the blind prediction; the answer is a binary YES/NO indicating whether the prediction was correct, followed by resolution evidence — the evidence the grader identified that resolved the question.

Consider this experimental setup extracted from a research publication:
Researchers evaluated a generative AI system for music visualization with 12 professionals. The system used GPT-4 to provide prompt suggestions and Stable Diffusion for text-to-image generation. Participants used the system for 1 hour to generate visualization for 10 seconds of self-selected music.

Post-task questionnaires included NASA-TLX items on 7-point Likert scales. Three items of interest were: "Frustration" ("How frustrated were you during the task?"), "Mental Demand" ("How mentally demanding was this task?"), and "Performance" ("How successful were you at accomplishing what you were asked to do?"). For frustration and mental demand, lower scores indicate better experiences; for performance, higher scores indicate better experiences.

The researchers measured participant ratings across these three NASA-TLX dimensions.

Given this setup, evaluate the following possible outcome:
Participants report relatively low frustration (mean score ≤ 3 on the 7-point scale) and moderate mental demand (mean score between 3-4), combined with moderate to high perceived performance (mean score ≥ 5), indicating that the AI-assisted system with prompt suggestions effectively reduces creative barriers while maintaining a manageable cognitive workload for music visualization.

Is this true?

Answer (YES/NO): NO